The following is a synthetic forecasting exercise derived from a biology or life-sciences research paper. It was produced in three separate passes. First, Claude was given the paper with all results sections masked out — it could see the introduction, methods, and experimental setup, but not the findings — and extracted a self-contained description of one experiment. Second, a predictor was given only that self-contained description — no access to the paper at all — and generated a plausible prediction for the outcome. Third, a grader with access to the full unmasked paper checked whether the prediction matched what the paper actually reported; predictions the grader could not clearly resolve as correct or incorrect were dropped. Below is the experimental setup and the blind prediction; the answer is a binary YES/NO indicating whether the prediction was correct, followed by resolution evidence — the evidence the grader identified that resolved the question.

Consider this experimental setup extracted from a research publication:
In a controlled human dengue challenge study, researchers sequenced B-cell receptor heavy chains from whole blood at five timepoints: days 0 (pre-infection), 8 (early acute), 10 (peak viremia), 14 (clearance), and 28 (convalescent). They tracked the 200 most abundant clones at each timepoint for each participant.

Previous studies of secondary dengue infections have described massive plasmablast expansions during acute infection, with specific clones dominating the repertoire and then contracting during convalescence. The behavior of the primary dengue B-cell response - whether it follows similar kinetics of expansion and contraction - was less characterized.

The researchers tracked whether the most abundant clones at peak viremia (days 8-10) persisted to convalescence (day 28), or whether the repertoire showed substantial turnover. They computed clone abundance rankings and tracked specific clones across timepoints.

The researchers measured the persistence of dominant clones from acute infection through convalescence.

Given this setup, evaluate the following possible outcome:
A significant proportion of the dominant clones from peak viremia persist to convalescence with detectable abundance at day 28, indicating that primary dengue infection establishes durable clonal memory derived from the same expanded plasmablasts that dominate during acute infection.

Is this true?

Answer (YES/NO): NO